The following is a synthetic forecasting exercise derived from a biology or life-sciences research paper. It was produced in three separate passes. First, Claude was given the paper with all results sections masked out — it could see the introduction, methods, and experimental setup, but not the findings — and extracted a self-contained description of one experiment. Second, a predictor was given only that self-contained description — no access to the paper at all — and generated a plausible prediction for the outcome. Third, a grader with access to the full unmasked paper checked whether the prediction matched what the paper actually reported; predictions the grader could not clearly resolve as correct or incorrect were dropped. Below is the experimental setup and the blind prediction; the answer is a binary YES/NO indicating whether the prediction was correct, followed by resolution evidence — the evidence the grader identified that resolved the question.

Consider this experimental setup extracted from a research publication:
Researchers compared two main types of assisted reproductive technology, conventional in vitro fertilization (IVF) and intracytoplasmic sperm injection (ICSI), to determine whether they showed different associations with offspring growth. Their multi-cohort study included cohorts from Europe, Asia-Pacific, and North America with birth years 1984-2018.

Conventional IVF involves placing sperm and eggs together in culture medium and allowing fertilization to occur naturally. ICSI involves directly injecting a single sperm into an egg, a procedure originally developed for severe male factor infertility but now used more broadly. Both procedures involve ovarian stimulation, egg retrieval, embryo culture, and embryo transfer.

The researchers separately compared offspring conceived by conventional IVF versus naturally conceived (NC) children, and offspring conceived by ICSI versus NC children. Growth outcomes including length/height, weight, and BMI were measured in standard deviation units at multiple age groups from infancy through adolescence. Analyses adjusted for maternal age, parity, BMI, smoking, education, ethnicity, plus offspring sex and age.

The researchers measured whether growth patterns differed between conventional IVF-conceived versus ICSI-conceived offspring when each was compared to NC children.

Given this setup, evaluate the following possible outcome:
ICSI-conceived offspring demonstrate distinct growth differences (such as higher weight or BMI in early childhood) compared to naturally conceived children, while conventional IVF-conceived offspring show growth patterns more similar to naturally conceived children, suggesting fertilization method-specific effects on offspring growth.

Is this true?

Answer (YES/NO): NO